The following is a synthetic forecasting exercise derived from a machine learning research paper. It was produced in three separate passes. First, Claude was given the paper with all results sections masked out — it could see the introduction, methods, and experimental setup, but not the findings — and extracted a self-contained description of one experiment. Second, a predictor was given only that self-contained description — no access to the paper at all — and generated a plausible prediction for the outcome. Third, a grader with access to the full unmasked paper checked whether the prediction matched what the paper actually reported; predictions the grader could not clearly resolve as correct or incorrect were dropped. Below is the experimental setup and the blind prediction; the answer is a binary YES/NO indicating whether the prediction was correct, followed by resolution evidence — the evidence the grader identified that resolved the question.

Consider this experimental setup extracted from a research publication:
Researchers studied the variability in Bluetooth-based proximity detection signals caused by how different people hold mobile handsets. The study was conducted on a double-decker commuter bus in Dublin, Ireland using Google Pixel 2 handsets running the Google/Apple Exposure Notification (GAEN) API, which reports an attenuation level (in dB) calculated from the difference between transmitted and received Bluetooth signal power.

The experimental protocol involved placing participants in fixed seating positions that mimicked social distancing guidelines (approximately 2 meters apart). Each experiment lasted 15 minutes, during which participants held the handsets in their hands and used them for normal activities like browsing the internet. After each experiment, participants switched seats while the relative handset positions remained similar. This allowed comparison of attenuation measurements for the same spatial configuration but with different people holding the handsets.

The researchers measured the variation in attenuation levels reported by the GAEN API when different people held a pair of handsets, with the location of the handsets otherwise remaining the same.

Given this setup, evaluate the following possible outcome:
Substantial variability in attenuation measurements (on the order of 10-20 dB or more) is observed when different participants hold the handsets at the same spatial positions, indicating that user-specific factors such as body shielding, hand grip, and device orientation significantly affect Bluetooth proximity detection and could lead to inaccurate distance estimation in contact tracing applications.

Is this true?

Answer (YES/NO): YES